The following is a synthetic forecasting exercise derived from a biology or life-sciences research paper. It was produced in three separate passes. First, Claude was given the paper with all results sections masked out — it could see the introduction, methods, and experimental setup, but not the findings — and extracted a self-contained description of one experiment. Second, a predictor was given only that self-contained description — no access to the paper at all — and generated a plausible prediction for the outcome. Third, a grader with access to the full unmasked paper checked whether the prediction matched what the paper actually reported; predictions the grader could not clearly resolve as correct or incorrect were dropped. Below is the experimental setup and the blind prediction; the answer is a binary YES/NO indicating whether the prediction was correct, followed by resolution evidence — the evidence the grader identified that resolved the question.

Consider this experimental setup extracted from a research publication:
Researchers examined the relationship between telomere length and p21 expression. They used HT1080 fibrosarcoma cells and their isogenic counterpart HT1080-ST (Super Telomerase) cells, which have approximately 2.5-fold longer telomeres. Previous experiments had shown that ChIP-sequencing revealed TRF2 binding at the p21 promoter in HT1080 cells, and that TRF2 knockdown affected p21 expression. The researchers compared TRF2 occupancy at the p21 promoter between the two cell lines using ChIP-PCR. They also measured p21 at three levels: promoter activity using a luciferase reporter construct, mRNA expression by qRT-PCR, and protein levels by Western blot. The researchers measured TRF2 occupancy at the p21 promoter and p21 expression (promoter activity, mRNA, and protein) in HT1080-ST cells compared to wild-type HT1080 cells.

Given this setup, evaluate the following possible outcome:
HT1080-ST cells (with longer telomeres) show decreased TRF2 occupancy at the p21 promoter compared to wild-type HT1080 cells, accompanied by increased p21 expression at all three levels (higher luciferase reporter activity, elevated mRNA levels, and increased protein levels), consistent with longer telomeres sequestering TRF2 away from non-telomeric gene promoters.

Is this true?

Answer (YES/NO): YES